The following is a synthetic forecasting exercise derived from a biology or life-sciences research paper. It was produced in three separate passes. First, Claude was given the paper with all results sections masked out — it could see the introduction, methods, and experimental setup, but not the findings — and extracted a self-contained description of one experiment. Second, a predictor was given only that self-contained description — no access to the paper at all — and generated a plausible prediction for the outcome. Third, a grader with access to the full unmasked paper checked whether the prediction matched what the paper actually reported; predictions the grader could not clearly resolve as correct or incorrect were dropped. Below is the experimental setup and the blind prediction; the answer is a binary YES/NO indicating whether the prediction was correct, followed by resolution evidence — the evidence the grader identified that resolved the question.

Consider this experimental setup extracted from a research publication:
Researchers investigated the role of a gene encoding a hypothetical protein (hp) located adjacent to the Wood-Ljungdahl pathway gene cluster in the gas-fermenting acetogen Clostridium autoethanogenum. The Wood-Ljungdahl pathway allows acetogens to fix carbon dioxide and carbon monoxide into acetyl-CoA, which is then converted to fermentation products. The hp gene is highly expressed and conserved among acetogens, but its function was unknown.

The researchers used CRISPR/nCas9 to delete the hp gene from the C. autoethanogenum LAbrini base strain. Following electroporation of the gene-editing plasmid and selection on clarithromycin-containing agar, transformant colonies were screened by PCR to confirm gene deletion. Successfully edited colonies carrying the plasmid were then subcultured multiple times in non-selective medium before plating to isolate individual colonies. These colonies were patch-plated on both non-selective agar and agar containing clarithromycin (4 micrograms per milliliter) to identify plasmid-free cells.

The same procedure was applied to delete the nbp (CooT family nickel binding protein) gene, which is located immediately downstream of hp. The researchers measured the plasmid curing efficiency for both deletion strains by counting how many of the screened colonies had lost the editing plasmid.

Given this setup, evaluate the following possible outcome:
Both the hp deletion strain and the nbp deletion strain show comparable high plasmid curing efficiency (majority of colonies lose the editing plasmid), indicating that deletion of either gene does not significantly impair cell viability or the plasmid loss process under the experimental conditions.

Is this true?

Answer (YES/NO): NO